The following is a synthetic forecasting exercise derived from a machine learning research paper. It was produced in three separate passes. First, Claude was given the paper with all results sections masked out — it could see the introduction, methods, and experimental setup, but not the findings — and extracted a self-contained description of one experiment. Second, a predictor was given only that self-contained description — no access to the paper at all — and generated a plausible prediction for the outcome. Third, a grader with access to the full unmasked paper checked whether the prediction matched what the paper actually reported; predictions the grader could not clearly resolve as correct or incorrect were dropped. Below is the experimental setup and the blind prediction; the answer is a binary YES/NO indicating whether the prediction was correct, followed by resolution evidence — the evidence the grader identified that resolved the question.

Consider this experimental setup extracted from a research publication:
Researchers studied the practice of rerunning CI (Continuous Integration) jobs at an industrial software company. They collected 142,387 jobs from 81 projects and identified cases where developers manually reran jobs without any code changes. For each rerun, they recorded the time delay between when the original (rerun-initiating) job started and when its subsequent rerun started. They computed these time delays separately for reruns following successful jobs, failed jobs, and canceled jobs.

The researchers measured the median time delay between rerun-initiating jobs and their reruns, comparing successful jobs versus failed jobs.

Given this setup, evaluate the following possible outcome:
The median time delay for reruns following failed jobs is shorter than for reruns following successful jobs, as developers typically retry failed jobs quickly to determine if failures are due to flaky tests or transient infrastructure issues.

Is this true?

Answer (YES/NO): YES